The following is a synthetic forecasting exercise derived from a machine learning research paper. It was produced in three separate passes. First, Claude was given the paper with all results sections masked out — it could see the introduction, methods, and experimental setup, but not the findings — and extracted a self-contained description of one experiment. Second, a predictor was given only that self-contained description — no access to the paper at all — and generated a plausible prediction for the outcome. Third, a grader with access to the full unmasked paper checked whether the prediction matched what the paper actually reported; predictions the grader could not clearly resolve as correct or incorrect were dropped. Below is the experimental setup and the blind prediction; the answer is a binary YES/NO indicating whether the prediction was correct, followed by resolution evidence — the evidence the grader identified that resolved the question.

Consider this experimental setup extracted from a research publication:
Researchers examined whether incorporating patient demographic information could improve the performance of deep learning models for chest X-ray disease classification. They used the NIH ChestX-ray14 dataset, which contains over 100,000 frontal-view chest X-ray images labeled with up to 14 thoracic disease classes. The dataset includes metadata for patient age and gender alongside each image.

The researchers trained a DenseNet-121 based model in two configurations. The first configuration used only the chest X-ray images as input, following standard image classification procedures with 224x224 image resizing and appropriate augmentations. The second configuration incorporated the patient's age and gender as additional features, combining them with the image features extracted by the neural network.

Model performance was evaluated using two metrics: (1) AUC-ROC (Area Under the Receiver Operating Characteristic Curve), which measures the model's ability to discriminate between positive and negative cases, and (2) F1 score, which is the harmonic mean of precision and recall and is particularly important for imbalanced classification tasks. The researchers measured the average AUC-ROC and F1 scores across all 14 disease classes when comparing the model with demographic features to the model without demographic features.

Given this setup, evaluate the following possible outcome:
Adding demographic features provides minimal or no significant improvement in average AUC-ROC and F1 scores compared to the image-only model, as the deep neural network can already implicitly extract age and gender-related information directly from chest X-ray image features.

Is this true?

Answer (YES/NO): YES